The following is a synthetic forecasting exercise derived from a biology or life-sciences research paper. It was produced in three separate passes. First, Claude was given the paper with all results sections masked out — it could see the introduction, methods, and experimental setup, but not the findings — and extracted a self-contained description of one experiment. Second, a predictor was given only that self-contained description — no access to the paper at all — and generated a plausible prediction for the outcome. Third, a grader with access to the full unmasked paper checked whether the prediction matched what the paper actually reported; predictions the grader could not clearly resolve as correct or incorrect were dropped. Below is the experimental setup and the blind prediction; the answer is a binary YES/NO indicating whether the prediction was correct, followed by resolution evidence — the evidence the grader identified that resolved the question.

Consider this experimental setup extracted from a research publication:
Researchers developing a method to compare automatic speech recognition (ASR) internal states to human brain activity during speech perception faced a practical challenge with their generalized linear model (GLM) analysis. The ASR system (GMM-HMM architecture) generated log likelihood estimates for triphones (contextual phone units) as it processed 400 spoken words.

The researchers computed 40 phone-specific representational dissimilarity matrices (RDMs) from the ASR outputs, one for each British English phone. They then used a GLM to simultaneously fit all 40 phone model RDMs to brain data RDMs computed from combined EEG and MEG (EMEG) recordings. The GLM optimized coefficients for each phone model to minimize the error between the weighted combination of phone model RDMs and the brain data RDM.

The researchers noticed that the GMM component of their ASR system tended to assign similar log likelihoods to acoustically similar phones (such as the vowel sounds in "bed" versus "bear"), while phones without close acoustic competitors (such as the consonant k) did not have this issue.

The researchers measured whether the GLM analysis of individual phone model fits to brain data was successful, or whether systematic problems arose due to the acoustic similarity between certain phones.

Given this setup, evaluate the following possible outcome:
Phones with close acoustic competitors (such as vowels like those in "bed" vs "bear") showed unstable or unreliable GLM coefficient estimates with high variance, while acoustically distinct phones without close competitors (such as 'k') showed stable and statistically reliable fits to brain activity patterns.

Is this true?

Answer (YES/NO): NO